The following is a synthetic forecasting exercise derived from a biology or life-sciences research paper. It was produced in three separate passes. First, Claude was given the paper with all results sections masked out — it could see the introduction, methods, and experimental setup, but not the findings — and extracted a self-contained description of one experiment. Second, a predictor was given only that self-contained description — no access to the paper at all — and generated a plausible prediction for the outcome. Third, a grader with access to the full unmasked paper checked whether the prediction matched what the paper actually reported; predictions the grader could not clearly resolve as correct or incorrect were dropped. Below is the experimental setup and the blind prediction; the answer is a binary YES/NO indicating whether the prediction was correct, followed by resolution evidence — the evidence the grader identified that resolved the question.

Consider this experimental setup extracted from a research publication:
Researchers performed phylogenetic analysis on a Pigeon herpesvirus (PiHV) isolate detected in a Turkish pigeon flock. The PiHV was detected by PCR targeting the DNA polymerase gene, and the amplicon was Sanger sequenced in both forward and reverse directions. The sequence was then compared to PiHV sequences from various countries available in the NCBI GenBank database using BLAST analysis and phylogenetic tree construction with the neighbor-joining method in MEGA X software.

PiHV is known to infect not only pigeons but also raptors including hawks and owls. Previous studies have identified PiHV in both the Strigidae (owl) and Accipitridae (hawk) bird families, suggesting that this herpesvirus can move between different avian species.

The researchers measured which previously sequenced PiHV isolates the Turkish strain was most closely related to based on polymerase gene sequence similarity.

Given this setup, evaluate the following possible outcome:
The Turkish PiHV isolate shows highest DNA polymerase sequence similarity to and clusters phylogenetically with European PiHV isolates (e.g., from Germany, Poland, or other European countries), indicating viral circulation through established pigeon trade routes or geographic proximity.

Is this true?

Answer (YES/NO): NO